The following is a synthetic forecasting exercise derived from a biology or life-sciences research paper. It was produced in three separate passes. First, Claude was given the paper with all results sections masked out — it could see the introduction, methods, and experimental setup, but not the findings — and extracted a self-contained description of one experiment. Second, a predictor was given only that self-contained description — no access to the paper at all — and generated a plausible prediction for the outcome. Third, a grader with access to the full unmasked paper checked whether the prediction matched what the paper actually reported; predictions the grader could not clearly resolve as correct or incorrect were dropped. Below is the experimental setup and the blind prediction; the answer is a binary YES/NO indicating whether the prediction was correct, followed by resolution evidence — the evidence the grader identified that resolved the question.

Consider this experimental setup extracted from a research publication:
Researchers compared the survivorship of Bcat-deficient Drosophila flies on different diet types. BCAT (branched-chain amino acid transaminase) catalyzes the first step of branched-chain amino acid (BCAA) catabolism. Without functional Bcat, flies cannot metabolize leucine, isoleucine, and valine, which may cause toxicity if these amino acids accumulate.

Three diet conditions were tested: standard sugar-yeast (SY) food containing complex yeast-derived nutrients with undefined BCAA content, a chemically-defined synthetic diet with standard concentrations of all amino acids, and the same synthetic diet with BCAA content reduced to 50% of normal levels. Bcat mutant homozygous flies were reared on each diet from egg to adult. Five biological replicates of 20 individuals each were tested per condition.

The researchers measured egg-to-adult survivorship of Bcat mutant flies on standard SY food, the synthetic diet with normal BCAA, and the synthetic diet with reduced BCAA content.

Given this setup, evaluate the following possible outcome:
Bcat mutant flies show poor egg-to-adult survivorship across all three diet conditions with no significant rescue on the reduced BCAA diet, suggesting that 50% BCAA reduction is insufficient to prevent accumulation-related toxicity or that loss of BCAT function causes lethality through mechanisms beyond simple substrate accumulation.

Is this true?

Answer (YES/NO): NO